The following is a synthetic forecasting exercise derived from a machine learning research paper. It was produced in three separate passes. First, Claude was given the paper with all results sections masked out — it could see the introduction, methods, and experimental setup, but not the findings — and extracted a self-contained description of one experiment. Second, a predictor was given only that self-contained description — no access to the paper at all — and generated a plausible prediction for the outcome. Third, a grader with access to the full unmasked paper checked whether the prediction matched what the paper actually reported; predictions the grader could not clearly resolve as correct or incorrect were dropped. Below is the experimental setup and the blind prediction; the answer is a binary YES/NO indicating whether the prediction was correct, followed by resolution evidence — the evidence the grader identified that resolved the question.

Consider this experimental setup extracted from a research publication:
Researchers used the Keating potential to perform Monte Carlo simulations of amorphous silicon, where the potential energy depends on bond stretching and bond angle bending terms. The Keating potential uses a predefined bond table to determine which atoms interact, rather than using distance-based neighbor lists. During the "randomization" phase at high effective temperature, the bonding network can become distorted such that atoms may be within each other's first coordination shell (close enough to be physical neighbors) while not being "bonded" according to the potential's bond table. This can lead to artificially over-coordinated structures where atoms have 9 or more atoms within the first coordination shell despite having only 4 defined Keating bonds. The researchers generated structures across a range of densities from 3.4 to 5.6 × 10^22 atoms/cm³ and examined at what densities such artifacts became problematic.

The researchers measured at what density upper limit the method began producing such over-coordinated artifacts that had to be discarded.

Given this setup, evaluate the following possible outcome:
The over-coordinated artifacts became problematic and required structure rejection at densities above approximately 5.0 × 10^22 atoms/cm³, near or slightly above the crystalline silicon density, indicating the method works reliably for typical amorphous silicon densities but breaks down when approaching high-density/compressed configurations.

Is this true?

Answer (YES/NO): NO